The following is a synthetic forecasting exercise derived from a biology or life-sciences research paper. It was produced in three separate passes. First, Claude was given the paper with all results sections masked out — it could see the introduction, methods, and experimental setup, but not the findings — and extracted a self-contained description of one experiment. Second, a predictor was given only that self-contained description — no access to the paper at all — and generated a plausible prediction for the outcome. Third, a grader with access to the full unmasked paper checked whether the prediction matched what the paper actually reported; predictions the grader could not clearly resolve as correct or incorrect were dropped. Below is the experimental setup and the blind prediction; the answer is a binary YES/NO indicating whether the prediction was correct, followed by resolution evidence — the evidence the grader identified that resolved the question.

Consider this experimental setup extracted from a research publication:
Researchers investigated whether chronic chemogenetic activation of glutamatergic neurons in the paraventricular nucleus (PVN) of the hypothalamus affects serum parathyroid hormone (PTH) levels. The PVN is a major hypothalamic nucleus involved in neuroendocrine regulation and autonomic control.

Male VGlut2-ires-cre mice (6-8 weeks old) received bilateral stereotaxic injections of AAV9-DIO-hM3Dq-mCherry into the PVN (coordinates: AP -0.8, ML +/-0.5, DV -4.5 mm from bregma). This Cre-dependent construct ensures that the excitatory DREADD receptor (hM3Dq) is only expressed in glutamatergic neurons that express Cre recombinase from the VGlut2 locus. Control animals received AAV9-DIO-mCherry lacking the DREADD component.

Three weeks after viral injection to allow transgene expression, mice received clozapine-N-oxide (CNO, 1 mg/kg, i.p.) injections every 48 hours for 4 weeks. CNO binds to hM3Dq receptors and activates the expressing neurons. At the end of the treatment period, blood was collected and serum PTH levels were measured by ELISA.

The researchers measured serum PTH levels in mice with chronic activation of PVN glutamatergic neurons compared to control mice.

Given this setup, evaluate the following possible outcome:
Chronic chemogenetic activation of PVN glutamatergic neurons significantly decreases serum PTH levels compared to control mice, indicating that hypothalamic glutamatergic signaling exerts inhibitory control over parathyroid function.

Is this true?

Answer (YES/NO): NO